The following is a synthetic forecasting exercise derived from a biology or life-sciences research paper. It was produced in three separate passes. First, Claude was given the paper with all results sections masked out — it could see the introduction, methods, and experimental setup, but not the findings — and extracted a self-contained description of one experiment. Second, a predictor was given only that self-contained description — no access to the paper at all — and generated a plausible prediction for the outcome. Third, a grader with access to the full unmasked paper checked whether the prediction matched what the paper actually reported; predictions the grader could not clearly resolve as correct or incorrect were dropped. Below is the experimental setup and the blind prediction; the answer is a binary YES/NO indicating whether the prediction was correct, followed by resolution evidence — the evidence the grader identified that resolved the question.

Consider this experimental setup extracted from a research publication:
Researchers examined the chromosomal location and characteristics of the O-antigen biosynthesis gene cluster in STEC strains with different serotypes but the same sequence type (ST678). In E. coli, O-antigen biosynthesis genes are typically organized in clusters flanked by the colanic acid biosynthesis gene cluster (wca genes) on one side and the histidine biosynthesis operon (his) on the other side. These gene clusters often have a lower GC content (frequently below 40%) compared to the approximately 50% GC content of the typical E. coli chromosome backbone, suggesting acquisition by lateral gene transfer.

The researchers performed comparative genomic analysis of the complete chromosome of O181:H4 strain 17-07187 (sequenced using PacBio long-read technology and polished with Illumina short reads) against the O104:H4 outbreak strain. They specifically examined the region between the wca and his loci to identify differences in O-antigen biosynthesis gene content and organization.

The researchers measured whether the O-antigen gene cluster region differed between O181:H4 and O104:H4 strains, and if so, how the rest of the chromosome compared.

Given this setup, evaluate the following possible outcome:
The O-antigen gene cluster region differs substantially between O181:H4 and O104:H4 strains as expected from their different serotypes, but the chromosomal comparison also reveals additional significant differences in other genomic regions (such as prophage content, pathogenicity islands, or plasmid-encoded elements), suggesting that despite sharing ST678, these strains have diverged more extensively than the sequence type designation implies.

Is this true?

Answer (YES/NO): NO